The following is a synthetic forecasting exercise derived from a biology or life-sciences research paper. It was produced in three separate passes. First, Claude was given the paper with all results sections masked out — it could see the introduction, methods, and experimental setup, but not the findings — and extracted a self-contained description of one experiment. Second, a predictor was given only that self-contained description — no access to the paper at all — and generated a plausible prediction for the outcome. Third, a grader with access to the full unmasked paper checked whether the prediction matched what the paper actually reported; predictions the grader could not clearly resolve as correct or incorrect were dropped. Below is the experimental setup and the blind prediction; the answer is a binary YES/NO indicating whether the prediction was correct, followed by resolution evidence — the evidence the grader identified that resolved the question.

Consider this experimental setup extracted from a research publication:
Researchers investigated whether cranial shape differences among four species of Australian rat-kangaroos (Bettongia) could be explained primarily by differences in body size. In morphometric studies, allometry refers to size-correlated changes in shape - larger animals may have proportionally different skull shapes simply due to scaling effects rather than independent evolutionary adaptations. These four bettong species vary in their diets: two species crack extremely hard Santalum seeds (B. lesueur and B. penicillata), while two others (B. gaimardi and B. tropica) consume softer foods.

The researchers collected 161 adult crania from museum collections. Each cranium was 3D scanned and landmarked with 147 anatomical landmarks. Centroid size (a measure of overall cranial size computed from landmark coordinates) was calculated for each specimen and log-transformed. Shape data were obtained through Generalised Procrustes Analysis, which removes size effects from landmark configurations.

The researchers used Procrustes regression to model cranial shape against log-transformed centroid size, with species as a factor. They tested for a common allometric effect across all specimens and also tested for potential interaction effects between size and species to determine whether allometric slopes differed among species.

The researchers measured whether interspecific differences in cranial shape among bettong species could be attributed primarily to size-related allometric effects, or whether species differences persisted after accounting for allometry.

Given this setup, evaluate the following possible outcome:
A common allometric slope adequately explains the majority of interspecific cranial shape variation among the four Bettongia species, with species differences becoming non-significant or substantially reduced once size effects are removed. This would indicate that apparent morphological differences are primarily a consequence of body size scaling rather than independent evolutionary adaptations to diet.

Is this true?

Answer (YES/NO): NO